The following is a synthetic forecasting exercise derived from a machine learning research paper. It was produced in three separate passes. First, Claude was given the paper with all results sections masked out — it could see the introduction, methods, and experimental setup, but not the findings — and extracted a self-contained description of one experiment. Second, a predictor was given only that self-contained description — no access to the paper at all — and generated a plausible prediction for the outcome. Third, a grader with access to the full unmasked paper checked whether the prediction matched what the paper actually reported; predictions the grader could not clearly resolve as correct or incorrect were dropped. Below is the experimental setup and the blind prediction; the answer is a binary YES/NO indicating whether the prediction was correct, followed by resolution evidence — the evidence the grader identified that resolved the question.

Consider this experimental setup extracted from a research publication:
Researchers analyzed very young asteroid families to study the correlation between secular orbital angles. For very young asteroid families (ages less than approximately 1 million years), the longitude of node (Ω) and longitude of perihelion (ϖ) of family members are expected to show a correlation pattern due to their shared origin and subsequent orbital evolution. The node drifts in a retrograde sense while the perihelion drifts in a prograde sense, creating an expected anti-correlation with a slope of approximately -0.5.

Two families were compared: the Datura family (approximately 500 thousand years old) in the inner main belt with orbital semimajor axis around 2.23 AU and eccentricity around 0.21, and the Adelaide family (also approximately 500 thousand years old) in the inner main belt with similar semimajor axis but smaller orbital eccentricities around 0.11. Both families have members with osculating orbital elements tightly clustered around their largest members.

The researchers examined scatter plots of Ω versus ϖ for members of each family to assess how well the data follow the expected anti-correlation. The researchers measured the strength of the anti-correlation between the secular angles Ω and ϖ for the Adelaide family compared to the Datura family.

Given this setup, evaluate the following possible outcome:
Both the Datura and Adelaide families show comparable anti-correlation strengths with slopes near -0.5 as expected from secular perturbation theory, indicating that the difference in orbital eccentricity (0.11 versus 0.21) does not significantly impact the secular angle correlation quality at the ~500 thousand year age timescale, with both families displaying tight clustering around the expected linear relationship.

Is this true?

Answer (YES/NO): NO